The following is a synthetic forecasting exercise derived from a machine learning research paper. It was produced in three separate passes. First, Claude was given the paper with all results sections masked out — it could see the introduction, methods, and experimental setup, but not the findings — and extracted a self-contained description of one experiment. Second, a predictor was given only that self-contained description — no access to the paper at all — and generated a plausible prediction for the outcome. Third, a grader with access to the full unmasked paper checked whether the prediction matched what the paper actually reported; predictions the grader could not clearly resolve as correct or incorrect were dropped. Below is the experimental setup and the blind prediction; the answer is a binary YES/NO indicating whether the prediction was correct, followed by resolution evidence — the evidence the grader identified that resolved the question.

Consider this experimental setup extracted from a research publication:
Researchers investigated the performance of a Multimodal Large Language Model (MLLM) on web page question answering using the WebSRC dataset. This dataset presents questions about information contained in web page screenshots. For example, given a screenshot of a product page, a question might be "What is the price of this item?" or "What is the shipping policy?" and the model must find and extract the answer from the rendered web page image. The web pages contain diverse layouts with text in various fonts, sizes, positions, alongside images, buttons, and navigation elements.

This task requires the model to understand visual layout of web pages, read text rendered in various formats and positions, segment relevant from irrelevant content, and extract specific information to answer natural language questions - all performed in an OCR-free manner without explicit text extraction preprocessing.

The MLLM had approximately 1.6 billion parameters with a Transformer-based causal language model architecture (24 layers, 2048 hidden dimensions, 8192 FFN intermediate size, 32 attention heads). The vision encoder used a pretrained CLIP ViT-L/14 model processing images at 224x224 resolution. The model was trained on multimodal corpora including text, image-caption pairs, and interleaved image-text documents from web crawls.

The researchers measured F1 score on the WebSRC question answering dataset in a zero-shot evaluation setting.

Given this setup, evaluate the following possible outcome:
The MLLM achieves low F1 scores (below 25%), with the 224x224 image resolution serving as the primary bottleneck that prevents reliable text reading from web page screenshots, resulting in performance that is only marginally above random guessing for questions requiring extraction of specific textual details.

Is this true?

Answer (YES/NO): NO